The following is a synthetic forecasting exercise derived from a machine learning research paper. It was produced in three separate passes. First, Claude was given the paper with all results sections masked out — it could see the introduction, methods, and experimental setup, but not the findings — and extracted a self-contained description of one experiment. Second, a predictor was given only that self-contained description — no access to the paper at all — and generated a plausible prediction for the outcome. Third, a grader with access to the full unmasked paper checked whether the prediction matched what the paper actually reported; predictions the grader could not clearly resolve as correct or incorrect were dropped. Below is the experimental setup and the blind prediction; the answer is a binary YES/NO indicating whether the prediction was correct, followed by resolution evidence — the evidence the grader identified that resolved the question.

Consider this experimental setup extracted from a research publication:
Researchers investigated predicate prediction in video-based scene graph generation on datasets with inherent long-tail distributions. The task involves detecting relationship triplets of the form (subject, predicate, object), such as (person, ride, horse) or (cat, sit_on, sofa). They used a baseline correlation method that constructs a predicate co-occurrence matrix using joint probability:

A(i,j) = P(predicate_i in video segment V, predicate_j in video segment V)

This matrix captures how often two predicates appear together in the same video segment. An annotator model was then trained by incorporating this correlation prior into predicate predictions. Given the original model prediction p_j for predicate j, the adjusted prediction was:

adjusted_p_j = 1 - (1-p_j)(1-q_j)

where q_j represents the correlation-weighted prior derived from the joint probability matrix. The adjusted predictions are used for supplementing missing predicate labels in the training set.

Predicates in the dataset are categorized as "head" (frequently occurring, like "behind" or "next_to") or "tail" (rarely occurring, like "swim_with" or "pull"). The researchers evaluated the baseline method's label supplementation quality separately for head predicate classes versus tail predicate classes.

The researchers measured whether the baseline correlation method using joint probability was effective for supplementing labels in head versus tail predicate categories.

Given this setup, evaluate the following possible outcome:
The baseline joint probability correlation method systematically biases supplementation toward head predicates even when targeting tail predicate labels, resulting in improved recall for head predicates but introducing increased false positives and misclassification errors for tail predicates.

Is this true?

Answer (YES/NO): NO